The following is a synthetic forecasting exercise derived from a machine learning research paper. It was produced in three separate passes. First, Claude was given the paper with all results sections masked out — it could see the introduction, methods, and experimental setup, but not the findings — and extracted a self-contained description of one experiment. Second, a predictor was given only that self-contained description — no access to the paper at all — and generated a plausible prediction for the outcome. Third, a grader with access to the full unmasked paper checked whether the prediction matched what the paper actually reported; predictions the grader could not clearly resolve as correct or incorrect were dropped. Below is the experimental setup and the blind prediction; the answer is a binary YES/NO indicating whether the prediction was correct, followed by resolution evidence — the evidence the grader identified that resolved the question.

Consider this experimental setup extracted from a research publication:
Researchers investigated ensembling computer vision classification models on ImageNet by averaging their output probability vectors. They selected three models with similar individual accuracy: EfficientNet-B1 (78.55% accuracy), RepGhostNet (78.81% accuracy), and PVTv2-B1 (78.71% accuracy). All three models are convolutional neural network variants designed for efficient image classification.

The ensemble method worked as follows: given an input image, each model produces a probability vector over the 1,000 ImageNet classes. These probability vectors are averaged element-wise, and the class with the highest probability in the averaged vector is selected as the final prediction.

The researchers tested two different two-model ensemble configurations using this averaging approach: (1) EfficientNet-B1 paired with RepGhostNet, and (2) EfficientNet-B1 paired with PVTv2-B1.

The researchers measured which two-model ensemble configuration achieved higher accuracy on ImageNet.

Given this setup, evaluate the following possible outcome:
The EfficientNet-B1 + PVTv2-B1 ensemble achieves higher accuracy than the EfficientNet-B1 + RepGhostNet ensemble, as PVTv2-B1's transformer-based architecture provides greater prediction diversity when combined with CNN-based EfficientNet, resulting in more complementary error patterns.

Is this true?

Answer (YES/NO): YES